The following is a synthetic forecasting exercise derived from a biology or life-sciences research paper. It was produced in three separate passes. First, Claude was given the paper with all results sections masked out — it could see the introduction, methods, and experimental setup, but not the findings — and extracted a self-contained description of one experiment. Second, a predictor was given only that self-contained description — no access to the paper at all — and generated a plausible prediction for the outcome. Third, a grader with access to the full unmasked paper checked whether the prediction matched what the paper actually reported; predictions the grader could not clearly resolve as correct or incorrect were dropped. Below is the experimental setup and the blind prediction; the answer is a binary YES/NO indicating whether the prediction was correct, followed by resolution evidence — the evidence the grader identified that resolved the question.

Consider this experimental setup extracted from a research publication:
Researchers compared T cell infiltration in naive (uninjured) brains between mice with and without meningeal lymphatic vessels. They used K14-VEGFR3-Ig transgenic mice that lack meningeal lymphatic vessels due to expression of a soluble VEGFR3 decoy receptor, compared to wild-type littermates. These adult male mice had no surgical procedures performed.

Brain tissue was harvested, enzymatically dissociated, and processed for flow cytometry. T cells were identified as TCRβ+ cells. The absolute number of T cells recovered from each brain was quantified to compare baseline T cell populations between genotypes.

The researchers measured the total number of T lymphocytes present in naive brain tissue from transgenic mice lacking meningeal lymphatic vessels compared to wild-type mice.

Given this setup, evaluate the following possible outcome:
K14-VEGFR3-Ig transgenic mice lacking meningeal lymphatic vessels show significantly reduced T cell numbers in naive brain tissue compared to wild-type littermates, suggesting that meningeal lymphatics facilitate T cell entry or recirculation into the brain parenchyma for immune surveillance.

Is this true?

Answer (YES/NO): NO